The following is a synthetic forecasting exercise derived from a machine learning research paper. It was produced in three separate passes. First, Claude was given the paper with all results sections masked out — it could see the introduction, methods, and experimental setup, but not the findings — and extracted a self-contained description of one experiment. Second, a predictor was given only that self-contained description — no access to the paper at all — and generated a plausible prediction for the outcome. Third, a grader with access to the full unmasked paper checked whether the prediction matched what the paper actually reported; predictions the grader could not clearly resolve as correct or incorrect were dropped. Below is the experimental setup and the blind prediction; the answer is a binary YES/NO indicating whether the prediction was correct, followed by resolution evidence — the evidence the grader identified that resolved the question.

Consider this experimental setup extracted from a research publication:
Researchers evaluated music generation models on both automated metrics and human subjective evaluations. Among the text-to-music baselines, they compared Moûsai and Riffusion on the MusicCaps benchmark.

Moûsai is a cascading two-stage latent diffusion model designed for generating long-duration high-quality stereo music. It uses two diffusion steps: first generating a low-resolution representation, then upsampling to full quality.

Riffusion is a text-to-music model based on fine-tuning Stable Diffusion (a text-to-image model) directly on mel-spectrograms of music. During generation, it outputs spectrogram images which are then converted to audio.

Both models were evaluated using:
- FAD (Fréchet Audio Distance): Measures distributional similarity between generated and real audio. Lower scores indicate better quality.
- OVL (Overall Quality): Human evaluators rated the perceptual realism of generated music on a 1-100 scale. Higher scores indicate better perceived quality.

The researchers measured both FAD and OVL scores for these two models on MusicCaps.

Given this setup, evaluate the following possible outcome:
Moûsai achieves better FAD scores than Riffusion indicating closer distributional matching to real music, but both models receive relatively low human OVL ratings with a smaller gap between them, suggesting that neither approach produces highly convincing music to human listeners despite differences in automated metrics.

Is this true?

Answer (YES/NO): YES